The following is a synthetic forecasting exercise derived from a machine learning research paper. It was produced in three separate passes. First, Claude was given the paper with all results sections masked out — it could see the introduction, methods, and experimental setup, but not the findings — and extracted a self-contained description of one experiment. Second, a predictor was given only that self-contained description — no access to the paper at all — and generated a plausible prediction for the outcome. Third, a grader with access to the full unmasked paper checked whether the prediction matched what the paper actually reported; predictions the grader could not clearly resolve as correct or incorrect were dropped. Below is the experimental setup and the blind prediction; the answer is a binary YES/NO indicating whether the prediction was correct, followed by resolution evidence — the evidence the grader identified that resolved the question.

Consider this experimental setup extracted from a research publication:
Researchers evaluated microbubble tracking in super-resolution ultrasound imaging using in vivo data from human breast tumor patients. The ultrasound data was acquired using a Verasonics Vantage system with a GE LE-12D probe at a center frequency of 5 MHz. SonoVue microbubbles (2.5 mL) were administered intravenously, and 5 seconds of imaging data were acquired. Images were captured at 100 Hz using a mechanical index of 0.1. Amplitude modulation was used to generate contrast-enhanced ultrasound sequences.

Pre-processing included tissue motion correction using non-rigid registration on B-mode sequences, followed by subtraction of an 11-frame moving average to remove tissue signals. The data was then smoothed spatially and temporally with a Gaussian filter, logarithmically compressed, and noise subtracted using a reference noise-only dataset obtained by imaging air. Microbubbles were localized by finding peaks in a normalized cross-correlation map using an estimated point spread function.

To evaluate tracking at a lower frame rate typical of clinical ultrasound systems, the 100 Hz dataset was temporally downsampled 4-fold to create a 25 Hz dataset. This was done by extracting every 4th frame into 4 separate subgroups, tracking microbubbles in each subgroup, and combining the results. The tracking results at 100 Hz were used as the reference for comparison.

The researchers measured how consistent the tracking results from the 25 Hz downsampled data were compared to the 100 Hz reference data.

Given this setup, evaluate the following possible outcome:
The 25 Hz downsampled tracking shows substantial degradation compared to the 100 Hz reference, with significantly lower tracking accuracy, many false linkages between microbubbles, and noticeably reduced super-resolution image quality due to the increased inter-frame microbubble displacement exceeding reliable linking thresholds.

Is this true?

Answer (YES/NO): NO